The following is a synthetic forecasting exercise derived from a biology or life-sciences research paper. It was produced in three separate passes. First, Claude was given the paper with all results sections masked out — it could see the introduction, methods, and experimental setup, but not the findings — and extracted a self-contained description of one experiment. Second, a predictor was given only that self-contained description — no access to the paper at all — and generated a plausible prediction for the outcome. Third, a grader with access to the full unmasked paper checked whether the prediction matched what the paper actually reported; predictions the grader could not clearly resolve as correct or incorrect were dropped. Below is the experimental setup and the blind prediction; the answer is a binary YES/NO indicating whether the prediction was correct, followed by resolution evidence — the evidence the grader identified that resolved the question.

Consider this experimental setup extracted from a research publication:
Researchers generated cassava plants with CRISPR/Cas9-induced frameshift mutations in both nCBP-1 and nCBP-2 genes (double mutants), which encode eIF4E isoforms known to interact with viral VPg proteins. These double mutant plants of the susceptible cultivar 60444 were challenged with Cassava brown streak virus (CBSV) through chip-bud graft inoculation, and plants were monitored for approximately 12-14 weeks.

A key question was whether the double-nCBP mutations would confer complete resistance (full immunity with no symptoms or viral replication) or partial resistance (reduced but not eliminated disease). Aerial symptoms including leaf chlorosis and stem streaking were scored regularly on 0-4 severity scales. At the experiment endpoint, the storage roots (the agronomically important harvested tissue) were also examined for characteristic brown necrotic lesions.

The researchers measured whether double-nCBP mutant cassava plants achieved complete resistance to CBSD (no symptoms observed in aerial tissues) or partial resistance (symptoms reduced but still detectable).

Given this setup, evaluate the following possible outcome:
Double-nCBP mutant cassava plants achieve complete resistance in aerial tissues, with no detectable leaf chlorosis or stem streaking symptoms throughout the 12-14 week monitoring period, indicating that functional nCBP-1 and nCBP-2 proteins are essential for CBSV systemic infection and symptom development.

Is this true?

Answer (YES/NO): NO